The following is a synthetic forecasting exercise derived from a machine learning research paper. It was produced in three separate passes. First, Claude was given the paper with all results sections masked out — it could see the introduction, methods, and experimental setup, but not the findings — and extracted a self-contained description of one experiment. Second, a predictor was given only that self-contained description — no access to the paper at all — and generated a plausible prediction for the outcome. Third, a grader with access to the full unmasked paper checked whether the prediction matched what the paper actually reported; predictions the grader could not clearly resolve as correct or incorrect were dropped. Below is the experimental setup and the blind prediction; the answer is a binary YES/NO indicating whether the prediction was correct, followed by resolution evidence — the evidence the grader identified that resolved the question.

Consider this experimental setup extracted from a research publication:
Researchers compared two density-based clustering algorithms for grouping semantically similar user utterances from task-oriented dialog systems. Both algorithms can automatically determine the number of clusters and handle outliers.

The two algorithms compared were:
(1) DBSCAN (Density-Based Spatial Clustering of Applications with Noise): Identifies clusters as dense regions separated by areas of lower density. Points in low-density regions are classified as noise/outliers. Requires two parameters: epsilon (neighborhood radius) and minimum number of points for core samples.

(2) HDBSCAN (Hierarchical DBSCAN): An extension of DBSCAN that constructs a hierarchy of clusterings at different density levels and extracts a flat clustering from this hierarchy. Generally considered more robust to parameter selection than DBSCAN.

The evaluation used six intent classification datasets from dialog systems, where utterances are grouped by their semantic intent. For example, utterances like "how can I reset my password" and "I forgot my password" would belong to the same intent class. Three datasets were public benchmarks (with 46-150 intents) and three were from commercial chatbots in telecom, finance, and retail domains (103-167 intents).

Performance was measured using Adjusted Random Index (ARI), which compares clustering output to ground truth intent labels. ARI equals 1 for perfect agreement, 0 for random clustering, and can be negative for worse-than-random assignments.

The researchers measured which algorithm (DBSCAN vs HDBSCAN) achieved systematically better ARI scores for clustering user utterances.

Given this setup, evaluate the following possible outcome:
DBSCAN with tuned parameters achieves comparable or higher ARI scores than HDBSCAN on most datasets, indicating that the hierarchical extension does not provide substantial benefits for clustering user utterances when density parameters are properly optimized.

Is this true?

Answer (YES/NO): NO